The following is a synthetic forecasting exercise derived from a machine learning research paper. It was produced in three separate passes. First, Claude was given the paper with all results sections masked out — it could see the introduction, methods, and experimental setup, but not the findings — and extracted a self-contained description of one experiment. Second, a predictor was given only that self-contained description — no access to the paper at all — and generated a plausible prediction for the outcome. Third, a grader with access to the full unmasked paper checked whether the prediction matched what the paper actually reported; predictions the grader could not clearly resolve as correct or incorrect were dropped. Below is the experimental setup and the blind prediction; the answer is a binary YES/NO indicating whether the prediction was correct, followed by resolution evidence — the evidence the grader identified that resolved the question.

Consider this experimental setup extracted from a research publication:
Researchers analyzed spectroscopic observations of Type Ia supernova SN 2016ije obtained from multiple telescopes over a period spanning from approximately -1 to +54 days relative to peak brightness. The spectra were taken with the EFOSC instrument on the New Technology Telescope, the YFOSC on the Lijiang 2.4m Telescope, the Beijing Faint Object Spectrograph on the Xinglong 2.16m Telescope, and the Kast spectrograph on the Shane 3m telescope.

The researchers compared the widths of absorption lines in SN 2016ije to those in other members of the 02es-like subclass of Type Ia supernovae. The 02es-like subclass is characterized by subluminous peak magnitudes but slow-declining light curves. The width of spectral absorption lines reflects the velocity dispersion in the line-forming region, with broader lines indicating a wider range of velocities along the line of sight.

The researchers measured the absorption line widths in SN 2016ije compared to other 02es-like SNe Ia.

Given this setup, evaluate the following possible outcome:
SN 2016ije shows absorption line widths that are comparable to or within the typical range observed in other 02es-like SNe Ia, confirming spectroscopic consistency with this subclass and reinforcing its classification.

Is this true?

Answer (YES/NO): NO